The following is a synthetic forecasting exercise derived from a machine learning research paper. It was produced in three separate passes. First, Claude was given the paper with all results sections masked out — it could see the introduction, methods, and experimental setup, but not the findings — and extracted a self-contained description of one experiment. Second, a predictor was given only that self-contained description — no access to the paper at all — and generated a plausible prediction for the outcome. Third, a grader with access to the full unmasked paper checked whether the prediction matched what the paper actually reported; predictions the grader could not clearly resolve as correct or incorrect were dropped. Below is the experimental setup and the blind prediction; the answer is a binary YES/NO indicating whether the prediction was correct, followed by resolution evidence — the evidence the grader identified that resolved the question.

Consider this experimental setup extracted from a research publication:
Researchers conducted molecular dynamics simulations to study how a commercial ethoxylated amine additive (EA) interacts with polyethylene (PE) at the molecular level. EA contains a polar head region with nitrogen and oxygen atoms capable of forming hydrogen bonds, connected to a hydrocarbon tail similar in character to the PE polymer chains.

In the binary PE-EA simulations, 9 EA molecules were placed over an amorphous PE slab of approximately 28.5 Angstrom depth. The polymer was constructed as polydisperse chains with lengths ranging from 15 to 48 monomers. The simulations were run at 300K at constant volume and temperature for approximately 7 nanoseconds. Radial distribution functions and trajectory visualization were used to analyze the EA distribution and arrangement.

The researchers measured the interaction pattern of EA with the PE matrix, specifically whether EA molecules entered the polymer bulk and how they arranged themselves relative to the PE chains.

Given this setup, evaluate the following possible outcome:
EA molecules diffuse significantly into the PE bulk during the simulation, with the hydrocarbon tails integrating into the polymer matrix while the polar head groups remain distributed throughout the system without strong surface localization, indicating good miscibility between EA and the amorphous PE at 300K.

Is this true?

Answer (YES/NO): NO